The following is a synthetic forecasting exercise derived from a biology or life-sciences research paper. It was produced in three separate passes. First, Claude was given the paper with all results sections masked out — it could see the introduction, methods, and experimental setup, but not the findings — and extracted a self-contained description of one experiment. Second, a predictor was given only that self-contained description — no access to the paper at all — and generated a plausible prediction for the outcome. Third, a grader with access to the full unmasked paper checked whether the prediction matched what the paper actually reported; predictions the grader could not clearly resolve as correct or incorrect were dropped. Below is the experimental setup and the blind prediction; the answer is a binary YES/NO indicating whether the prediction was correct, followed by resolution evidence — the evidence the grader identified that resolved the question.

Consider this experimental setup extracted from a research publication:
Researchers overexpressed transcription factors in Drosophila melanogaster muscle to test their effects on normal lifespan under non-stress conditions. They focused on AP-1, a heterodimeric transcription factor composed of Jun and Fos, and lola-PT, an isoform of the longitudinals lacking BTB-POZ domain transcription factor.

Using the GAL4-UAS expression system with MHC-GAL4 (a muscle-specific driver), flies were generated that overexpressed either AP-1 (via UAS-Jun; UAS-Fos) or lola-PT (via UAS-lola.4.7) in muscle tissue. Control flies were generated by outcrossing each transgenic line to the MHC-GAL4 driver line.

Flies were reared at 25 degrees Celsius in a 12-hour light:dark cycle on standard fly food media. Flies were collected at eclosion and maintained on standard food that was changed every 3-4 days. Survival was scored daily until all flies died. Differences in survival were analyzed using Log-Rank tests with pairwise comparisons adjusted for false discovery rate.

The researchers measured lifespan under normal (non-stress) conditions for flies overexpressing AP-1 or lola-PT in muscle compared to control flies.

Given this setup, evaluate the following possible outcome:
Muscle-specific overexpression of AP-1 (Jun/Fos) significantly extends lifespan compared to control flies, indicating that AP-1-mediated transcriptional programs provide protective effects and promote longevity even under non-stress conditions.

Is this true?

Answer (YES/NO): NO